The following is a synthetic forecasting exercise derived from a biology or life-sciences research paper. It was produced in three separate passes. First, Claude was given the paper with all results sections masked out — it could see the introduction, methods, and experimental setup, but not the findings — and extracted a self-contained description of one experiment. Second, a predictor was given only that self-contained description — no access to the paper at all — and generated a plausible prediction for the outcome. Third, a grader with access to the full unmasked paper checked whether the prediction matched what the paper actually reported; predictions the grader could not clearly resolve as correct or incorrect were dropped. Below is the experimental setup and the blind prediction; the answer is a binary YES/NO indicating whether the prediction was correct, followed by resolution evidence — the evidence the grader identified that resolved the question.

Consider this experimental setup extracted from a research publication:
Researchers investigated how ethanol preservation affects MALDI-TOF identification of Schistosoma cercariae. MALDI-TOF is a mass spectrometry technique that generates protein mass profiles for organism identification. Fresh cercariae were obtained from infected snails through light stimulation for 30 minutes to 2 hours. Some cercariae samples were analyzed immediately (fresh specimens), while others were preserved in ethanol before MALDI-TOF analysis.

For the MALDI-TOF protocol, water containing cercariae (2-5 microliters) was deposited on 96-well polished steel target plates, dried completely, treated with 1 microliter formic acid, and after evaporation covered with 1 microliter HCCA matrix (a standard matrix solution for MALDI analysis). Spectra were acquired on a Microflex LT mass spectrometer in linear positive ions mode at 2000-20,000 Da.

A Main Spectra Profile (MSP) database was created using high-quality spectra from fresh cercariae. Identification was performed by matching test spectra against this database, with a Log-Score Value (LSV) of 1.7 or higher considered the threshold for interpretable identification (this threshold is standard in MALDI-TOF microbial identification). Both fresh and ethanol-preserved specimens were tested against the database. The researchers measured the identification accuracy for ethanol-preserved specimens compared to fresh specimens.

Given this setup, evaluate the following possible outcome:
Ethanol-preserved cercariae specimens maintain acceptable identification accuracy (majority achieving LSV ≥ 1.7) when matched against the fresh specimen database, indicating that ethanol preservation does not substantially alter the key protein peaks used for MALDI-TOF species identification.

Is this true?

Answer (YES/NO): NO